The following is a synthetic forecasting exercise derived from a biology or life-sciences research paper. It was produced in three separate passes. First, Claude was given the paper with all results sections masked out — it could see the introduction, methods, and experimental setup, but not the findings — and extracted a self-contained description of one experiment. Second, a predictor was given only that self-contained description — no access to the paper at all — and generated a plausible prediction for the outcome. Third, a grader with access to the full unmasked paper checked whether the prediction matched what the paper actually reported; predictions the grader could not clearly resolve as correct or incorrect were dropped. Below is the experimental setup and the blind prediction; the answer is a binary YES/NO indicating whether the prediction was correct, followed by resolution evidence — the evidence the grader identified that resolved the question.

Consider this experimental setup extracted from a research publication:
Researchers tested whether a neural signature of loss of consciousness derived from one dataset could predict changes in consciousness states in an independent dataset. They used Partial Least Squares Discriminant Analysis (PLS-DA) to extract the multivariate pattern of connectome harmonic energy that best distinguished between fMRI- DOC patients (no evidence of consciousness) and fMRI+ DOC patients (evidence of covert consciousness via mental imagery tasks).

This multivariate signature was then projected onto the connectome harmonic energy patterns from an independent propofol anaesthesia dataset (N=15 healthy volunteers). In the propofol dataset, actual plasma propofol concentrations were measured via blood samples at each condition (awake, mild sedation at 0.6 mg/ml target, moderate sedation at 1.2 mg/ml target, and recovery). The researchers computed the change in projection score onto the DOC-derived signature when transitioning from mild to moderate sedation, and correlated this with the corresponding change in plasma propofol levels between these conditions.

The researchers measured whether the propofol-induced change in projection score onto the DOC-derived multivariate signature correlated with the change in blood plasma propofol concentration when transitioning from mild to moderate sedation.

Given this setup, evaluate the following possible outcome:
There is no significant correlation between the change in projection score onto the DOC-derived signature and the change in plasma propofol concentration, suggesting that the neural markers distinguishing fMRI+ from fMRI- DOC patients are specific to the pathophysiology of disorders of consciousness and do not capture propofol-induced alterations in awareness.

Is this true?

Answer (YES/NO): NO